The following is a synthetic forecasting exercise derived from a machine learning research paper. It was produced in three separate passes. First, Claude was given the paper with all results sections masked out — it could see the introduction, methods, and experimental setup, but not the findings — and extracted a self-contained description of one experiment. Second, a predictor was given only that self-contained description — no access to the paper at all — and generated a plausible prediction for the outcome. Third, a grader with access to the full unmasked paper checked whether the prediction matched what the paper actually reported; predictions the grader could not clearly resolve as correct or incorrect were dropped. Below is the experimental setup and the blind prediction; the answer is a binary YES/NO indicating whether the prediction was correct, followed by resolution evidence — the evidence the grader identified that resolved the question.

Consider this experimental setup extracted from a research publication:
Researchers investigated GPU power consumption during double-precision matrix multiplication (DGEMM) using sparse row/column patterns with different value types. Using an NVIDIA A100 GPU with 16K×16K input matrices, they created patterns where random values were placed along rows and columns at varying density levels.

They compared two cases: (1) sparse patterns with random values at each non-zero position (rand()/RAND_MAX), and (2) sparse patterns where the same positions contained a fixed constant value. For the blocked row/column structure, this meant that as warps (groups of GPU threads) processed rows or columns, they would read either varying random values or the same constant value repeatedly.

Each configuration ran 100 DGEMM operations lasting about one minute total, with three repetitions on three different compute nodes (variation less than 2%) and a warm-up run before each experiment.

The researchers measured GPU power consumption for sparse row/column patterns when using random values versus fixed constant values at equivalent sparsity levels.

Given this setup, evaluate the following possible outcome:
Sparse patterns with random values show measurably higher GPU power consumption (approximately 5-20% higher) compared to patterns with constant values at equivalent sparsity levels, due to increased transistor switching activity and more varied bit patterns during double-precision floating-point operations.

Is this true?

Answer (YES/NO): NO